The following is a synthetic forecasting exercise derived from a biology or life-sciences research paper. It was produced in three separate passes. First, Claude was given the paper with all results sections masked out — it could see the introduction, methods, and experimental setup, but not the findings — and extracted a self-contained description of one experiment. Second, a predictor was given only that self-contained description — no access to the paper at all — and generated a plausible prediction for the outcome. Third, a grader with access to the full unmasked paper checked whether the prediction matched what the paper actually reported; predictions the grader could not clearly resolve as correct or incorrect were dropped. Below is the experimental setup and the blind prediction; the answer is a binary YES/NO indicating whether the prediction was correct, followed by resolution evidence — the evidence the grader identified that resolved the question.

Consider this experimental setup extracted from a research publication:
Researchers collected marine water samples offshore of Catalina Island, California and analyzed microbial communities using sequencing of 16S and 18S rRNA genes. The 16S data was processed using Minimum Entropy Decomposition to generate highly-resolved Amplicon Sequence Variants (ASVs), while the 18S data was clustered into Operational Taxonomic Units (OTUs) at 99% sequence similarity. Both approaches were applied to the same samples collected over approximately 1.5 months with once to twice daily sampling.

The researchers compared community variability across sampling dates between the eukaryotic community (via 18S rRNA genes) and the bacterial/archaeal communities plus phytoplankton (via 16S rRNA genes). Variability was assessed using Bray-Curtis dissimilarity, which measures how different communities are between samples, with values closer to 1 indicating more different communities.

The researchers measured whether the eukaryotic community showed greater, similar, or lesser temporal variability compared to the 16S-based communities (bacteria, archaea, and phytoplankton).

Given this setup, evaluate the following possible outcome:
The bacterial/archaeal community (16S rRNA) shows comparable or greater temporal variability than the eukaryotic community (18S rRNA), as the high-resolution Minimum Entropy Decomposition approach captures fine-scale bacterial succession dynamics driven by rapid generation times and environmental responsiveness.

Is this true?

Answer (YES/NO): NO